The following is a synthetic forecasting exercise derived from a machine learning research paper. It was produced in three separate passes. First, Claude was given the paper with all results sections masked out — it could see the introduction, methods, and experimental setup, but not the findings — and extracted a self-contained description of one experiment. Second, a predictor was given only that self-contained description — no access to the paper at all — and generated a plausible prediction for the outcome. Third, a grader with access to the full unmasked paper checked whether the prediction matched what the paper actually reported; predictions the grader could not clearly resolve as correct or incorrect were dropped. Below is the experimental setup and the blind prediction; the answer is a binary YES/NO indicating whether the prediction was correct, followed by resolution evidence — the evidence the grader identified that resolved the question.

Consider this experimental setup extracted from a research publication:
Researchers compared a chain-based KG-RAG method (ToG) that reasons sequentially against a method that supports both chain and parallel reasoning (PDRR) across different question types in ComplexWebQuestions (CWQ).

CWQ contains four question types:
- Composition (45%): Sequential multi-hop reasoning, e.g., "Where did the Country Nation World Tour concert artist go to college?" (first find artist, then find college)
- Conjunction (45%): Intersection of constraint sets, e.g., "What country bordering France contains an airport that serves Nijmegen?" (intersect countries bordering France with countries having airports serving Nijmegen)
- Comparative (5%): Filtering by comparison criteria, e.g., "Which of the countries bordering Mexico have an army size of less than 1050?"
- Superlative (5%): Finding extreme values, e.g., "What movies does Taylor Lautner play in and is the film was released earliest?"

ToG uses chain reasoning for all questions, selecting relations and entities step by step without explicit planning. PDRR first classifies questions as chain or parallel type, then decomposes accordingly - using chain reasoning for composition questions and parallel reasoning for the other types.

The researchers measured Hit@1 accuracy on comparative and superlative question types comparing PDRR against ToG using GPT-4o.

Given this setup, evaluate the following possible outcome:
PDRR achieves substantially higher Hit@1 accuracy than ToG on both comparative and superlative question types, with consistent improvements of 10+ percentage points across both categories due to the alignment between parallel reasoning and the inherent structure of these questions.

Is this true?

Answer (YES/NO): NO